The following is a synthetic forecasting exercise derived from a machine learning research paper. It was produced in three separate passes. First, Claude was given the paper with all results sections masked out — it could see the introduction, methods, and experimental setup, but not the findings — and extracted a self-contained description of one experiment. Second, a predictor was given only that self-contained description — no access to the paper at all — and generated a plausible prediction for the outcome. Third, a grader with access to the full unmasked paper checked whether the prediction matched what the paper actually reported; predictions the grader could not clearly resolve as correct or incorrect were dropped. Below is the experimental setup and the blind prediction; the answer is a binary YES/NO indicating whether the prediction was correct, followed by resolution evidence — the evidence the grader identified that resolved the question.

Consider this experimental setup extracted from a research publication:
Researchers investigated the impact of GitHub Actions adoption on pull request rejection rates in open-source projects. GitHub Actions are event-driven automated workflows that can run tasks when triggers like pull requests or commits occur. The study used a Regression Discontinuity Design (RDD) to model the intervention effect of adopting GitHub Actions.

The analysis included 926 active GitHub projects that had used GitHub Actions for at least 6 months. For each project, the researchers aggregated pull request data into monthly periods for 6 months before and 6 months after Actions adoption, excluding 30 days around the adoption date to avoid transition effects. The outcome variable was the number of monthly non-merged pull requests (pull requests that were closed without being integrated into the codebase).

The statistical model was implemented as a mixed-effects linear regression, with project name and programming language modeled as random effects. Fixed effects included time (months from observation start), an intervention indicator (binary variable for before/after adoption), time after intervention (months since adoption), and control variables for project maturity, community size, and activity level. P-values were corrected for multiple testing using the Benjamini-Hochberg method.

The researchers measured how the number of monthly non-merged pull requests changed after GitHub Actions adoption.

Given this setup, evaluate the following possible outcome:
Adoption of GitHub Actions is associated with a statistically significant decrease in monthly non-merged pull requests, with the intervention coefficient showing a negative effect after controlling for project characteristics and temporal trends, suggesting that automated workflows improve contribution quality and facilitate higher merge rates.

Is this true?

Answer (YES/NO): NO